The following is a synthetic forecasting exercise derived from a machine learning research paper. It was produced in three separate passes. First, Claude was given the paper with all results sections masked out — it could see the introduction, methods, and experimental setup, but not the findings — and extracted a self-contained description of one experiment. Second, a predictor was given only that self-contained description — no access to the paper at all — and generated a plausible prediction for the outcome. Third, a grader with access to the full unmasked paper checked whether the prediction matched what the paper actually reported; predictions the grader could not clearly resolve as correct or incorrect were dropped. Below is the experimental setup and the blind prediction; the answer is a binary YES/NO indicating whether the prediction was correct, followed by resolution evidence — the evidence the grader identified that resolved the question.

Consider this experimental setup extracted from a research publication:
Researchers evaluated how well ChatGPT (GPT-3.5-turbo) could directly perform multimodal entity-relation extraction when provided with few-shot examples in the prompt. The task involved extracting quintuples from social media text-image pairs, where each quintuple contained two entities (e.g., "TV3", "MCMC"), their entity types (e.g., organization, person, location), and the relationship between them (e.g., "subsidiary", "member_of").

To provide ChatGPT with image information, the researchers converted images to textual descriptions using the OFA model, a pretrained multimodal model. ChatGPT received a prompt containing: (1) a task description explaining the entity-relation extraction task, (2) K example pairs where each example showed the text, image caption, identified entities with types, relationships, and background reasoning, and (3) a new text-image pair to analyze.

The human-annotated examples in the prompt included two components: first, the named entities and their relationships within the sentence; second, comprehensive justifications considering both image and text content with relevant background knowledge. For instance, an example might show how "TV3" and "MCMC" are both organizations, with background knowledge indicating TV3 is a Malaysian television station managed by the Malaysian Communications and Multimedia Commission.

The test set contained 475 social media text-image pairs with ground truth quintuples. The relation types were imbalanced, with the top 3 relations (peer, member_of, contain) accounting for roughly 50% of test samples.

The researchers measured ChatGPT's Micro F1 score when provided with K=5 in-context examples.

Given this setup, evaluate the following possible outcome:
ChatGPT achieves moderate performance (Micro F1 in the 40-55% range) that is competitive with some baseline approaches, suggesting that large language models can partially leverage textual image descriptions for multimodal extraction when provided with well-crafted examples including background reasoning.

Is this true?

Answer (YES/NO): NO